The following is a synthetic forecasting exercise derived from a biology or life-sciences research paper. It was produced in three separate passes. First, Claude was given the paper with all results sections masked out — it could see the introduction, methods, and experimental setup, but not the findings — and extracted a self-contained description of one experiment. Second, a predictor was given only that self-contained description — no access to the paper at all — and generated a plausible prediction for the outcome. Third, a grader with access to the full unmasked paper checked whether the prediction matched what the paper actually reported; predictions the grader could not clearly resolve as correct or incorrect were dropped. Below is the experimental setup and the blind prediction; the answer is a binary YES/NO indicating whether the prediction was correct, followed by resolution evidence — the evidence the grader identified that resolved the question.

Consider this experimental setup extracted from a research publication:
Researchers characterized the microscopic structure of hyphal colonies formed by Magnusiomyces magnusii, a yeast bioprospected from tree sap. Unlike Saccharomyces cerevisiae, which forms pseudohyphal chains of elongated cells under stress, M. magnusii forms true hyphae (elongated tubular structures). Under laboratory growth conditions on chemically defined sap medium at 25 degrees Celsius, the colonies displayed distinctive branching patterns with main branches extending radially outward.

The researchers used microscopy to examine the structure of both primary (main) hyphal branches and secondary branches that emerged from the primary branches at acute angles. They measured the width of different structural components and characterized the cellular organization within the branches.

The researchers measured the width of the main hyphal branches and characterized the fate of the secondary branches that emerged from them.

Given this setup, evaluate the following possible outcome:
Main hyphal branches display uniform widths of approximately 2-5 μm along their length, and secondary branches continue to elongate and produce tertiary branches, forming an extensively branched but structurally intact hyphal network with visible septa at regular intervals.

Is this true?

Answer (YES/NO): NO